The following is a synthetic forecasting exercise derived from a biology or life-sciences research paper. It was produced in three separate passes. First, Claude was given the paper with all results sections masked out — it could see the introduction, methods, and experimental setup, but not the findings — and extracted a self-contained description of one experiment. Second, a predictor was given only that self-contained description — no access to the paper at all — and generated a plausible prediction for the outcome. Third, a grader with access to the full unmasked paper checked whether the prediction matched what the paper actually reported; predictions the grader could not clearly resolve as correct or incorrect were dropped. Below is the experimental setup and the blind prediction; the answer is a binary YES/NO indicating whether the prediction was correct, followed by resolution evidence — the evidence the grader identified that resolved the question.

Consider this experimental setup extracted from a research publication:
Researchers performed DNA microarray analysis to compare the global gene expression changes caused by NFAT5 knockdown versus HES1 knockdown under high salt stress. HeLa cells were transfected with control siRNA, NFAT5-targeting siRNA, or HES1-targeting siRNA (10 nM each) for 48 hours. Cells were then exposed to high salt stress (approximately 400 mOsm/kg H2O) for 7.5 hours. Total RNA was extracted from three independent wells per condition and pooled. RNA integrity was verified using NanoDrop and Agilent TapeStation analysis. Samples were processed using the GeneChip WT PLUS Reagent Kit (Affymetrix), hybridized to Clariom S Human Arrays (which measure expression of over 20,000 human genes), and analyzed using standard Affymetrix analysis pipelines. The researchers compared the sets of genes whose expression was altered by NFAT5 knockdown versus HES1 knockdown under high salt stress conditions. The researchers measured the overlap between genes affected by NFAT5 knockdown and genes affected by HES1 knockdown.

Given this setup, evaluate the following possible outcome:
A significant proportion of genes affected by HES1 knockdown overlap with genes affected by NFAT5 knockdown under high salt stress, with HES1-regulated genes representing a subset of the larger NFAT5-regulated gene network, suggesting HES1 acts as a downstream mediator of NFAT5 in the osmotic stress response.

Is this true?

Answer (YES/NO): NO